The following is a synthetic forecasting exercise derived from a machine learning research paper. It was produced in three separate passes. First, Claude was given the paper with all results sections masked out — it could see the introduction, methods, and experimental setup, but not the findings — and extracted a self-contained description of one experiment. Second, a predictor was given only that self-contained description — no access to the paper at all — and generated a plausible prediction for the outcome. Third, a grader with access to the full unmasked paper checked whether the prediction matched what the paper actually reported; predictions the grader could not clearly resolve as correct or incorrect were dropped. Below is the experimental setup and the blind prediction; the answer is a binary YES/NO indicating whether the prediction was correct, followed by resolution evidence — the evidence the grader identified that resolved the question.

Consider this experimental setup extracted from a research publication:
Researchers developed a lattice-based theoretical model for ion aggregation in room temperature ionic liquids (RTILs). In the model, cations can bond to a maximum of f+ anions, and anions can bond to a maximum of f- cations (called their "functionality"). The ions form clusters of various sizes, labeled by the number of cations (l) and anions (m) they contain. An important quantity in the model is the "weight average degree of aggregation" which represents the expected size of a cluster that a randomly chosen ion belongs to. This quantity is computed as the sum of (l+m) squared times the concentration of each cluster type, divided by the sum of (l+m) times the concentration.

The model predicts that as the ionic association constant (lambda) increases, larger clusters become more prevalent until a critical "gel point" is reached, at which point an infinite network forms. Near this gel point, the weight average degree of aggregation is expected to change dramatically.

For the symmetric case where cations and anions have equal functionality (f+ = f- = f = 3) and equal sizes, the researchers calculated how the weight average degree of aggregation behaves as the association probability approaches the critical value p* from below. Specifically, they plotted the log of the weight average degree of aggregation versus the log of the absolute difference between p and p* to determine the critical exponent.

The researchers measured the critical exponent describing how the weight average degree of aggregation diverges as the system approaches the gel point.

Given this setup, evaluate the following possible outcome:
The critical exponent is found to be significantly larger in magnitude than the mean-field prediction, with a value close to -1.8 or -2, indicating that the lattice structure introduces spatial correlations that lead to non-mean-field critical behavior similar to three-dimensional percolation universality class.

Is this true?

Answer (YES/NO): NO